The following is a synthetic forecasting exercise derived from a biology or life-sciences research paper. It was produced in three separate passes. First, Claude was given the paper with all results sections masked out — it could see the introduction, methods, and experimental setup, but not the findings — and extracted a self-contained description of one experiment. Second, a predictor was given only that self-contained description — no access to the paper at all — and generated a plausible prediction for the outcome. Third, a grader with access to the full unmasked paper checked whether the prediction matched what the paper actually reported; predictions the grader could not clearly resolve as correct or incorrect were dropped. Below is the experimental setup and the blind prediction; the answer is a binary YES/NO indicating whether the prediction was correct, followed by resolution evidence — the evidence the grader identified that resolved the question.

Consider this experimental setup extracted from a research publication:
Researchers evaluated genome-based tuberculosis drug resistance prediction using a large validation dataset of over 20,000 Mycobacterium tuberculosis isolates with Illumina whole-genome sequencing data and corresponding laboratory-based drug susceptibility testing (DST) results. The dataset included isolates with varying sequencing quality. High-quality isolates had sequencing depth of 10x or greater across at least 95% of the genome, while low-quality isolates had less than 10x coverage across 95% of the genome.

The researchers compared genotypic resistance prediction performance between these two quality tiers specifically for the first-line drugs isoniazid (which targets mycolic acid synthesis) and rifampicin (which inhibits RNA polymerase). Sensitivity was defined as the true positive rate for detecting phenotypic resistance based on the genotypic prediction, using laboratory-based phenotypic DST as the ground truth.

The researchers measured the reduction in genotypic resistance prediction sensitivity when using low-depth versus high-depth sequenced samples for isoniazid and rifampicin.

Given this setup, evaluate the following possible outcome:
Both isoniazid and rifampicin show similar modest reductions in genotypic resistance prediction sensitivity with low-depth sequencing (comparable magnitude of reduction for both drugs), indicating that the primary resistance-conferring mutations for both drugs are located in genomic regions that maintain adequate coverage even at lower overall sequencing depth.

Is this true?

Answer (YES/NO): NO